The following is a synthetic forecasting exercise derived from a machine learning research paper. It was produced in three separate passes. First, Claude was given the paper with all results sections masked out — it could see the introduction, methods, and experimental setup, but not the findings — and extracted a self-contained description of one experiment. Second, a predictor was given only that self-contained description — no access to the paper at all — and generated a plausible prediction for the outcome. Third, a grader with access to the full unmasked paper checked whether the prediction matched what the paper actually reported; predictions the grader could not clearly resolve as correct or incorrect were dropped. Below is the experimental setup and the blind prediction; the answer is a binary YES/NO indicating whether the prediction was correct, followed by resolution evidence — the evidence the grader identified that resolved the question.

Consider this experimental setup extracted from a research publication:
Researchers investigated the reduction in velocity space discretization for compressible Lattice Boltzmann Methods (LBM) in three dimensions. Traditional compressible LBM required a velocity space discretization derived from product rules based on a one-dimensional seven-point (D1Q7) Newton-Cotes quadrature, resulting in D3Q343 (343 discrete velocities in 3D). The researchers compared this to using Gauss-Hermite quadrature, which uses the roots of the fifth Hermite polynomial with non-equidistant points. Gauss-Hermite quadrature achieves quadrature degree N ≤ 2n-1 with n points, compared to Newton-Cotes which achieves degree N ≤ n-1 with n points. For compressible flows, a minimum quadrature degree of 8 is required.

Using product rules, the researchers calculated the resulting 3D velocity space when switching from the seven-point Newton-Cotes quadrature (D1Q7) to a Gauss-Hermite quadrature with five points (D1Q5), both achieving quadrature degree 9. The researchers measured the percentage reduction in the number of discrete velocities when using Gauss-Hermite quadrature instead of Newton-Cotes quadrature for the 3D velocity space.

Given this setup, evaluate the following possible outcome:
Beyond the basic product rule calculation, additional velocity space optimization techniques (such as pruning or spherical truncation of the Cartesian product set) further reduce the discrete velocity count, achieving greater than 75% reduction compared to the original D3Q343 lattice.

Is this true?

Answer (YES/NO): YES